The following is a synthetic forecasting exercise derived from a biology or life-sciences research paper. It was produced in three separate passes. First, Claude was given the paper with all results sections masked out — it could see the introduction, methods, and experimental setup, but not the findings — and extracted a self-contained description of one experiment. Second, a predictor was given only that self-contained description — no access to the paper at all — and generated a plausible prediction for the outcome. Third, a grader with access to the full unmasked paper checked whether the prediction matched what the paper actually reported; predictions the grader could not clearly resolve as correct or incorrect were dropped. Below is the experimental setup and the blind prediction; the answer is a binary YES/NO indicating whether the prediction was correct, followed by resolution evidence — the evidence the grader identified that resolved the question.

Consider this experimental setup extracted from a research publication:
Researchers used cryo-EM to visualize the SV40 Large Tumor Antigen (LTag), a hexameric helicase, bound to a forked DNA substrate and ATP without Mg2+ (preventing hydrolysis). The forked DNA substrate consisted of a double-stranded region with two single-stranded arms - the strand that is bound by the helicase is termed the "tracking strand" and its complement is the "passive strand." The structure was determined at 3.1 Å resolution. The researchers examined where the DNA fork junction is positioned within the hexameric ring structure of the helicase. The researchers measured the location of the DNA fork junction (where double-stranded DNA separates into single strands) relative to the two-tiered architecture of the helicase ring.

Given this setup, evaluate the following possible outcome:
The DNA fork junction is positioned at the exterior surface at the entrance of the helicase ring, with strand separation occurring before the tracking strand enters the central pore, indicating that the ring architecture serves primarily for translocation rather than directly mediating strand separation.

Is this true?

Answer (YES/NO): NO